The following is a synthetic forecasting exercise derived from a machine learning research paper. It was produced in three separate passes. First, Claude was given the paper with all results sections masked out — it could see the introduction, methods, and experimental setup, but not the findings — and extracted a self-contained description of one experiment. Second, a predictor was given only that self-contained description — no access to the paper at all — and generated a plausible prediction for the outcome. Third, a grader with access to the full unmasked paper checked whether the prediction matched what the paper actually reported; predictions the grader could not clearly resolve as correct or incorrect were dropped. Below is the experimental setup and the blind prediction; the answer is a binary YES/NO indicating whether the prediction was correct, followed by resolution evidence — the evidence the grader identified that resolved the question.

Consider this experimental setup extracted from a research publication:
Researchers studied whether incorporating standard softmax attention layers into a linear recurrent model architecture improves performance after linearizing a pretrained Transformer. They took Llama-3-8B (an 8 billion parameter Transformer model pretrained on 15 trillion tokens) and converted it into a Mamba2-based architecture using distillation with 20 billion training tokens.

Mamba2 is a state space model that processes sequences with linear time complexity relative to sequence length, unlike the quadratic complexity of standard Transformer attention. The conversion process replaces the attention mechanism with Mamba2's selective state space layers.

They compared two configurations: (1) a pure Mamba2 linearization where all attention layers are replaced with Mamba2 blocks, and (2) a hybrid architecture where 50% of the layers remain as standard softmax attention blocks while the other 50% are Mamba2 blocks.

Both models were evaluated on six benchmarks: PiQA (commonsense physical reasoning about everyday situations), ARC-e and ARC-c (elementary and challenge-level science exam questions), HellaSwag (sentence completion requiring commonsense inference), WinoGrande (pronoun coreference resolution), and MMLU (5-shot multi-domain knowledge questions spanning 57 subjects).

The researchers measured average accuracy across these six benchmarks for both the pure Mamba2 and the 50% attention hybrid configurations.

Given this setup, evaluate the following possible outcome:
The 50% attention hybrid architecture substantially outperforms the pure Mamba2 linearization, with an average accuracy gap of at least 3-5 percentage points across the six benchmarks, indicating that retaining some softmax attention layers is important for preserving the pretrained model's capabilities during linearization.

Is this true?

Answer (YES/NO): YES